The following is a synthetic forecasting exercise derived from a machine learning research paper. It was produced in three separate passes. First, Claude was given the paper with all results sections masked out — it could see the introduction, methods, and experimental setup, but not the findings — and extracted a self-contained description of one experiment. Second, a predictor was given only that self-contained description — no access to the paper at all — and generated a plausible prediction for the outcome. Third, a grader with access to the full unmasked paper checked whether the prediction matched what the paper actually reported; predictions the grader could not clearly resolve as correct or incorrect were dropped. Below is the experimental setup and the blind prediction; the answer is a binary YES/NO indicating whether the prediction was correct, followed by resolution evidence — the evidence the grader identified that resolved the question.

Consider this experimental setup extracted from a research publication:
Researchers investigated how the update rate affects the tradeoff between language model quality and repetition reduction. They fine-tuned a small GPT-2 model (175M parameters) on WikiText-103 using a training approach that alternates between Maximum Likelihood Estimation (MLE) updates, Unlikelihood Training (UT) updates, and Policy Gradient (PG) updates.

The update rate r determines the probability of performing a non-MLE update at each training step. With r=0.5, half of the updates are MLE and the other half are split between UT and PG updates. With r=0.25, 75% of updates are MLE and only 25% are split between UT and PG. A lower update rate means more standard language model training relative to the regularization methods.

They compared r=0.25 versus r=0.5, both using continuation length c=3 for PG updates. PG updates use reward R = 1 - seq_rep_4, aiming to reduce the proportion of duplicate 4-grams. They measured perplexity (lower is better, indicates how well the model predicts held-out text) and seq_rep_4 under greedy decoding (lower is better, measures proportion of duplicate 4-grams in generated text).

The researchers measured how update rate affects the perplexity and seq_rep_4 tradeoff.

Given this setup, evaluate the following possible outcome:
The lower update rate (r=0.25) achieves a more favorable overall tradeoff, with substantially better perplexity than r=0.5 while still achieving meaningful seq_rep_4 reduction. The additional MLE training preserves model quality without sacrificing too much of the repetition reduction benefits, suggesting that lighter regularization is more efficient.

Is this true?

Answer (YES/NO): NO